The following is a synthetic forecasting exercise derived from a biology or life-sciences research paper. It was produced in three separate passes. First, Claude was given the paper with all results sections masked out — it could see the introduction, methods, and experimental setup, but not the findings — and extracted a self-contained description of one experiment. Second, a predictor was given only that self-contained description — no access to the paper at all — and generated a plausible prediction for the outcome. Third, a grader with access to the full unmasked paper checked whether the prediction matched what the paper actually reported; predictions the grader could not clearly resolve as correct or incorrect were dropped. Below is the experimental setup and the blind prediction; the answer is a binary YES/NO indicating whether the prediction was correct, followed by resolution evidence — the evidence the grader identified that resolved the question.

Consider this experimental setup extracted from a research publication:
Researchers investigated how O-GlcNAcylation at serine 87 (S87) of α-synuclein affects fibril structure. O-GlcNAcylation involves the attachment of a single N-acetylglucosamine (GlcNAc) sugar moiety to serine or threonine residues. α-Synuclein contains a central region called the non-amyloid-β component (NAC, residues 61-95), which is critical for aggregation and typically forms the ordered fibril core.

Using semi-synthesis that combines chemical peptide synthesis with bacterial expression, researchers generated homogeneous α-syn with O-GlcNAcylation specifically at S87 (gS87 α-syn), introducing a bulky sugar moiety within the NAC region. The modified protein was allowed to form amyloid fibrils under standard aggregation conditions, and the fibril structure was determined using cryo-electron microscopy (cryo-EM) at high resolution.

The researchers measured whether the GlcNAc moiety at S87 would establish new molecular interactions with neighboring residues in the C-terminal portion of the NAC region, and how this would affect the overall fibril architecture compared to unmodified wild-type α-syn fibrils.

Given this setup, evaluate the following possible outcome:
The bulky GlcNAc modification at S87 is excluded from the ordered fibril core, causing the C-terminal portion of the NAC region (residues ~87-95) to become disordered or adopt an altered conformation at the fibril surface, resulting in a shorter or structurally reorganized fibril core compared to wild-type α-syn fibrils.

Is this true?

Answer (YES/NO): NO